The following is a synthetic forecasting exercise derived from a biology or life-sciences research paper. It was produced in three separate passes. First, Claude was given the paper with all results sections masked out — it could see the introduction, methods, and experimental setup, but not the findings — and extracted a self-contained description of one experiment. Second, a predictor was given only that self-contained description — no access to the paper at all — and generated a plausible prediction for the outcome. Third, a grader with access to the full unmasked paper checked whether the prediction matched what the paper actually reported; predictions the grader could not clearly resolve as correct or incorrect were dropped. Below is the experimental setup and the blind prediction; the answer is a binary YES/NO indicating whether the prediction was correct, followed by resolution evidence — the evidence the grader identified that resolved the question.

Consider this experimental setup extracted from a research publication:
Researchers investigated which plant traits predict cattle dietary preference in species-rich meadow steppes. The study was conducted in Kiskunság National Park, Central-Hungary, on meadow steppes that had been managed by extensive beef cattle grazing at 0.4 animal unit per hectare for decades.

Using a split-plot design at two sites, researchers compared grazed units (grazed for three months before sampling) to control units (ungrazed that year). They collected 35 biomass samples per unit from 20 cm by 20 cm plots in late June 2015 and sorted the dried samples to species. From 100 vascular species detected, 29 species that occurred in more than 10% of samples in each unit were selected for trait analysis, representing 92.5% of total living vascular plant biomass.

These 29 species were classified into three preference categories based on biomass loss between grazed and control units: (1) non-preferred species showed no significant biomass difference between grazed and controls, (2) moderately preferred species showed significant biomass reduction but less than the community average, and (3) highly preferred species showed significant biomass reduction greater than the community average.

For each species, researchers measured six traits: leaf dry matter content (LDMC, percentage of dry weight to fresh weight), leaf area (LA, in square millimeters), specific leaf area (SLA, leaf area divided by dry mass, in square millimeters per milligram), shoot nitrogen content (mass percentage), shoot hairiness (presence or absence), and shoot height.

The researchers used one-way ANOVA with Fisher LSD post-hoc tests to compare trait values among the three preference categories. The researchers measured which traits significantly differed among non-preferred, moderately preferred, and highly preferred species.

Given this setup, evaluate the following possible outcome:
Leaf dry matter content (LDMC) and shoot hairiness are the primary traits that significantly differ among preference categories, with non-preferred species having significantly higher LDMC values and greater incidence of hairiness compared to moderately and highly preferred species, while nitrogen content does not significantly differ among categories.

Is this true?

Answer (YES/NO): NO